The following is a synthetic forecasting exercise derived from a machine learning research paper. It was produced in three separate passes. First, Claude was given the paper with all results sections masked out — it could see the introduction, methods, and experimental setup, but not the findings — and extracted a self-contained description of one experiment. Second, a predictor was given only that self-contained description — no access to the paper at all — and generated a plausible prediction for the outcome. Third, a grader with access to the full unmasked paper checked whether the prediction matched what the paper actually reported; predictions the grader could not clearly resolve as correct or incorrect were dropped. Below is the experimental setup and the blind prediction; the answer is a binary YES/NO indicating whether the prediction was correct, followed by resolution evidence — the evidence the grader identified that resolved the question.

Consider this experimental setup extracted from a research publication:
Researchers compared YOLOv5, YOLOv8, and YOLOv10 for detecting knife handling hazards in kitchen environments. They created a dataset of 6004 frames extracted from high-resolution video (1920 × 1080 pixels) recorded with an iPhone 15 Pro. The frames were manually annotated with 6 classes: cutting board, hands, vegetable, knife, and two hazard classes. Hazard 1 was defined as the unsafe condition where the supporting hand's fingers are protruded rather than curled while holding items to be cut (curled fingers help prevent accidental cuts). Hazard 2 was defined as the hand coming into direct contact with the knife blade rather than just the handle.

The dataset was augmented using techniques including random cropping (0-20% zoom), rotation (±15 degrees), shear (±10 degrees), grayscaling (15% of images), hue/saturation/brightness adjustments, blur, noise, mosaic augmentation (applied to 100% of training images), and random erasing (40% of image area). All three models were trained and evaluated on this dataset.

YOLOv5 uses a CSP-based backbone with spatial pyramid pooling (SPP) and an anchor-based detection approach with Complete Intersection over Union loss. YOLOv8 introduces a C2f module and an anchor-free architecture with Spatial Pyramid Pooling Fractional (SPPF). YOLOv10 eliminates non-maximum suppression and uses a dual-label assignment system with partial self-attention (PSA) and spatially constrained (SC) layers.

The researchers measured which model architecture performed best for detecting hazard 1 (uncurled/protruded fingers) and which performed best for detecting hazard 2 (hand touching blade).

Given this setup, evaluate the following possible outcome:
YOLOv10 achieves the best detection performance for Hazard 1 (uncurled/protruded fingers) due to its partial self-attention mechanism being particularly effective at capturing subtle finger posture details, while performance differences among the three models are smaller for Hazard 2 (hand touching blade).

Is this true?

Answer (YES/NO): NO